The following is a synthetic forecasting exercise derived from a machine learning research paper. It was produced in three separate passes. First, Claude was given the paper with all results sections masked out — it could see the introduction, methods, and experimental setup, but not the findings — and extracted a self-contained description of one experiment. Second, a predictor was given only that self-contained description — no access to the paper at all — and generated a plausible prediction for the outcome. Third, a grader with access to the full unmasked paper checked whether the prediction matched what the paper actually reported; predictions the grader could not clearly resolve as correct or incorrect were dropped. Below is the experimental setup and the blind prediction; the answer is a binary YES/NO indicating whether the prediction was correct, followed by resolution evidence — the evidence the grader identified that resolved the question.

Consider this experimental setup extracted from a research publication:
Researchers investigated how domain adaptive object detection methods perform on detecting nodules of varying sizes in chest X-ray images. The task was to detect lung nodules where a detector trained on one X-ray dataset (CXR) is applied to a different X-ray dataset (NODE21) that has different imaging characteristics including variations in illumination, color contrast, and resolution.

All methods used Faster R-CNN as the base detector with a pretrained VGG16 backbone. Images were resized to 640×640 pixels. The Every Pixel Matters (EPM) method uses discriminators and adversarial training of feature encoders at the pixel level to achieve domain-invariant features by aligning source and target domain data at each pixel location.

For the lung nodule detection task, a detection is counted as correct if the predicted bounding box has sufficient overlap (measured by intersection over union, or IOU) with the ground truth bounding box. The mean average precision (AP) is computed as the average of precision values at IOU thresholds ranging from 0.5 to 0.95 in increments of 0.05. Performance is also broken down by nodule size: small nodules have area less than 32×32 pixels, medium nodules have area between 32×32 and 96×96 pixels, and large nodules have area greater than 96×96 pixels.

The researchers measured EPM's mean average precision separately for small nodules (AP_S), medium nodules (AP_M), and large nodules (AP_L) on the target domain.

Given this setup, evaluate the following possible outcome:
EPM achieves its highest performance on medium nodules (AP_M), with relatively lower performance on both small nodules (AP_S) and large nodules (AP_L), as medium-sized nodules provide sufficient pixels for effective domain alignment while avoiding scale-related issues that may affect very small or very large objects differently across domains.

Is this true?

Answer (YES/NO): NO